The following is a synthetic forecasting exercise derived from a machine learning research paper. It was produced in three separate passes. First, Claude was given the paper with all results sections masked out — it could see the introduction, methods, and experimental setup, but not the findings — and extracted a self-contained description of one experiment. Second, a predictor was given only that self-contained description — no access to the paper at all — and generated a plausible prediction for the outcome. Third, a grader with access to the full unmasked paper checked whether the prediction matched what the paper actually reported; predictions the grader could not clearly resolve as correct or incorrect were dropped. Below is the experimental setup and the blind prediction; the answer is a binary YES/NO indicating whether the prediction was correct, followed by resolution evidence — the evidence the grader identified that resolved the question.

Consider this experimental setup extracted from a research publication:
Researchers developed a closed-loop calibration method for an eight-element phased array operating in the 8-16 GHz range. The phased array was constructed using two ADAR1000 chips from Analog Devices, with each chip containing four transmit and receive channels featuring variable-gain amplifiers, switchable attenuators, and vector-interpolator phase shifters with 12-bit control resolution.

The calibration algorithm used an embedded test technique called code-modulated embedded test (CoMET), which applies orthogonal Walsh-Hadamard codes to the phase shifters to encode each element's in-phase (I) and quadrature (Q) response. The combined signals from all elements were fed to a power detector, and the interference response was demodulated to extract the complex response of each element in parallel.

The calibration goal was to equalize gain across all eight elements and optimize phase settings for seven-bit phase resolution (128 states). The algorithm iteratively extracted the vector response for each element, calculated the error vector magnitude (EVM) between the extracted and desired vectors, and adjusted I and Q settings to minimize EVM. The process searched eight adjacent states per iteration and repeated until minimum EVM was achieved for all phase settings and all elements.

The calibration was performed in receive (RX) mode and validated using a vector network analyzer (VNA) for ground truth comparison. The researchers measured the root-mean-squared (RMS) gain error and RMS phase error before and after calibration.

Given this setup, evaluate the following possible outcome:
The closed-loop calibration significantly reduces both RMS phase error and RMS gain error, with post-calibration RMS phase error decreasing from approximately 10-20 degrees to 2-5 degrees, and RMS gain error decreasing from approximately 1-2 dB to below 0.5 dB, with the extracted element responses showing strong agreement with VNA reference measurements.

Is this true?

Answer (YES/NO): NO